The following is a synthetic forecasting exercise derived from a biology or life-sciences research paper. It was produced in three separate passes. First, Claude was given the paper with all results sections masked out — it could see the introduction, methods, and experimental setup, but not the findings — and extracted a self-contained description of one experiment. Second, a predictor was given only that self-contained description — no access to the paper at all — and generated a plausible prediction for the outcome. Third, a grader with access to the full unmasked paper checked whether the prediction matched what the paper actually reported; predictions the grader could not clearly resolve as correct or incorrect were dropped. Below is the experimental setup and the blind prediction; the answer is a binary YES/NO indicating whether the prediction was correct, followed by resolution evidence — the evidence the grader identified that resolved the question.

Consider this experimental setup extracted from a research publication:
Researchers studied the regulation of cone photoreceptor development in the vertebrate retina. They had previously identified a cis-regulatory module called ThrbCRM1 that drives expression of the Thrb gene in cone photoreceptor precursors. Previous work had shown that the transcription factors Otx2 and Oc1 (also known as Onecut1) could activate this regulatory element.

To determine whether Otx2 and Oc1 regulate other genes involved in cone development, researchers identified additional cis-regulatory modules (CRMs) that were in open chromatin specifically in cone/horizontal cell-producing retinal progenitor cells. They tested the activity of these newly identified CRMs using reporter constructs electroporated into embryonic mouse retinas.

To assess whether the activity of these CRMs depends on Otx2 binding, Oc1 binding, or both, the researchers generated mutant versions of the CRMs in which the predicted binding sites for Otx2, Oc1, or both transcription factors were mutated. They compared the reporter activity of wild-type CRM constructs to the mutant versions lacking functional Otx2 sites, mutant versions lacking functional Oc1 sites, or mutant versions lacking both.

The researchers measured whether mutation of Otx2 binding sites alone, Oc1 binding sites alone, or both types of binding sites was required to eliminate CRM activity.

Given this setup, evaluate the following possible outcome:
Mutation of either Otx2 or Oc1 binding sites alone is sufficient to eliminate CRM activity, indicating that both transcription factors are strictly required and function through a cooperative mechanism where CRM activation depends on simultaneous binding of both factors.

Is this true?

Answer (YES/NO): NO